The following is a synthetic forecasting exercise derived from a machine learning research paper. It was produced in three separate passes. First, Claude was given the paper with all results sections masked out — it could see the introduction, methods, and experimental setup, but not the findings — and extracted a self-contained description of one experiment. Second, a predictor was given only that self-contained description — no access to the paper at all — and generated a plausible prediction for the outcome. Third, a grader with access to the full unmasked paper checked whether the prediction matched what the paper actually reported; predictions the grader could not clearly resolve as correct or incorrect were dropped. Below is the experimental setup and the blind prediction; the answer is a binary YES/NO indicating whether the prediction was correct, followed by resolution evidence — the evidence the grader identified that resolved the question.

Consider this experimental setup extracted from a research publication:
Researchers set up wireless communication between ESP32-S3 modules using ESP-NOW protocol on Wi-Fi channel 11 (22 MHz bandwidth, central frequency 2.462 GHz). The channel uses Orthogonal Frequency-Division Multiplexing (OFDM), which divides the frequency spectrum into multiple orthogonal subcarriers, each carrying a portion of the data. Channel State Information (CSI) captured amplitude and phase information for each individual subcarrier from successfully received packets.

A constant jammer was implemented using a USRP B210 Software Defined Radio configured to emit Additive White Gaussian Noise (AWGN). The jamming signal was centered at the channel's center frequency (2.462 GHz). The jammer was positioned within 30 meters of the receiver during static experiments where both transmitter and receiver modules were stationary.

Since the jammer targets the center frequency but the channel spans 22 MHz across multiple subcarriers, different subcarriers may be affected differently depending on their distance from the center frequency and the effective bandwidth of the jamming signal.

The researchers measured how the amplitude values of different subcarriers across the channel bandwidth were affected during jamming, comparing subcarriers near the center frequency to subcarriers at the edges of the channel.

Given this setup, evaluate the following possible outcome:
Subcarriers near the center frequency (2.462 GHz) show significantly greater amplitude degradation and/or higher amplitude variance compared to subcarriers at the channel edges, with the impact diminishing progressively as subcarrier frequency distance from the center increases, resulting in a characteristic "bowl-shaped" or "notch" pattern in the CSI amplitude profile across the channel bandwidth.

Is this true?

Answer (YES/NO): NO